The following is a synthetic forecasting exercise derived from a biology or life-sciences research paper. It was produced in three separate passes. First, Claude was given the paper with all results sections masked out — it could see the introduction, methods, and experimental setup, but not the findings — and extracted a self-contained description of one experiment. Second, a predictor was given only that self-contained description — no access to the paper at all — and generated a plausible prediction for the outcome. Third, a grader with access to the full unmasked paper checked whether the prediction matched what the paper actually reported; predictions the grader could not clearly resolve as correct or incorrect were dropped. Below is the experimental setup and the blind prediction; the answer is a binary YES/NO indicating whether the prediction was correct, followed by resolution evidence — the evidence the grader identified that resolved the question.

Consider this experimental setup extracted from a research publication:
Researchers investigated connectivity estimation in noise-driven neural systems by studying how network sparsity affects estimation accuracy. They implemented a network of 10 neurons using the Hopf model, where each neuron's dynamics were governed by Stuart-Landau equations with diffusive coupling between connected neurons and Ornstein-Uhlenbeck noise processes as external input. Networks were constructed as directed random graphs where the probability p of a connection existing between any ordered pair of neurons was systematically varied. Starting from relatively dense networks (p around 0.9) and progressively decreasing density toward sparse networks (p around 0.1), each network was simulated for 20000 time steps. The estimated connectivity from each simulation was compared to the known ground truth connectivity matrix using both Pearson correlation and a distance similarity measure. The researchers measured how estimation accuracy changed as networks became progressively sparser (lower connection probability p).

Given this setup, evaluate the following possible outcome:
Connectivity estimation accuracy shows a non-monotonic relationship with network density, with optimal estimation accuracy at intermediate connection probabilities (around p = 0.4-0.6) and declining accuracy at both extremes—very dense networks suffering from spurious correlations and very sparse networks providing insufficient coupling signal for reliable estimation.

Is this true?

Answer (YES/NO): NO